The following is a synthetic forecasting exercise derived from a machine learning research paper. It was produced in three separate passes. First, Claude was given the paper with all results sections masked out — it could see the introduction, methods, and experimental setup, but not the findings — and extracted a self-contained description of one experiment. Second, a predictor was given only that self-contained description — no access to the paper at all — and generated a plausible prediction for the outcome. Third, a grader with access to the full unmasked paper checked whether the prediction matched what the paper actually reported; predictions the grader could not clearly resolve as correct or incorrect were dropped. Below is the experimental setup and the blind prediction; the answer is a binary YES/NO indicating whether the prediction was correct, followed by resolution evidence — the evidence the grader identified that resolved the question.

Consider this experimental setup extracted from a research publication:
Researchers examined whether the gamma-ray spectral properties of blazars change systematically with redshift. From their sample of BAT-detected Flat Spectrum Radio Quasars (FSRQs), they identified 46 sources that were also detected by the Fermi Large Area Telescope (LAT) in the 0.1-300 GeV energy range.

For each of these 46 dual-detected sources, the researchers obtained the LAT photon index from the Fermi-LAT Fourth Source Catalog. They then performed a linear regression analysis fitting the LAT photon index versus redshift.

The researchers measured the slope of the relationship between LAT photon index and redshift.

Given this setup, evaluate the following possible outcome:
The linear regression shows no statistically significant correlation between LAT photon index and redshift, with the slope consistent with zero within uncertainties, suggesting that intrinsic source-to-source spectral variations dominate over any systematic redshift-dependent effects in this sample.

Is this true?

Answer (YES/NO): YES